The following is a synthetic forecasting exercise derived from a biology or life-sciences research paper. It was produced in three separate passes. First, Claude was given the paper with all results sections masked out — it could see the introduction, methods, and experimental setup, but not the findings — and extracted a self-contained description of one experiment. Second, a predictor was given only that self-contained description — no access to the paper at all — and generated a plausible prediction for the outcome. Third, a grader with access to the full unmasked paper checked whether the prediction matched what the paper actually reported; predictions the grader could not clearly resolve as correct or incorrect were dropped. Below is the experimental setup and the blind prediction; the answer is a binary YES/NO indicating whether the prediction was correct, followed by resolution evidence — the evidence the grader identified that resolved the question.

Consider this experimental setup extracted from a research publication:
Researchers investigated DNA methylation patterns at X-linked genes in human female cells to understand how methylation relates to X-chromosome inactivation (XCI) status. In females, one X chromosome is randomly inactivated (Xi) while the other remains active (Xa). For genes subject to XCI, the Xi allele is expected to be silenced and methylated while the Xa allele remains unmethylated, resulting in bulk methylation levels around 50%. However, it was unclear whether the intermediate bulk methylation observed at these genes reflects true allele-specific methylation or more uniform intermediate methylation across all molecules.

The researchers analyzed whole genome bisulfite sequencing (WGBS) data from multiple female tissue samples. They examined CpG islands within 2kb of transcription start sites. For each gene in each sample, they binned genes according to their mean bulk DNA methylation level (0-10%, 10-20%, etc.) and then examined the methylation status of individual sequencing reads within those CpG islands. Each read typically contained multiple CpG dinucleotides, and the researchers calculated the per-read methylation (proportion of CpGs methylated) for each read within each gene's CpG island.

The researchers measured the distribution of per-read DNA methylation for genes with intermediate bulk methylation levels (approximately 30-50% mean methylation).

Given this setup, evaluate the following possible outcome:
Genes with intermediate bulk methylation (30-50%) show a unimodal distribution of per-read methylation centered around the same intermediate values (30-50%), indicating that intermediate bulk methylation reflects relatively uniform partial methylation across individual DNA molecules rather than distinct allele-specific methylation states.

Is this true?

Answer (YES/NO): YES